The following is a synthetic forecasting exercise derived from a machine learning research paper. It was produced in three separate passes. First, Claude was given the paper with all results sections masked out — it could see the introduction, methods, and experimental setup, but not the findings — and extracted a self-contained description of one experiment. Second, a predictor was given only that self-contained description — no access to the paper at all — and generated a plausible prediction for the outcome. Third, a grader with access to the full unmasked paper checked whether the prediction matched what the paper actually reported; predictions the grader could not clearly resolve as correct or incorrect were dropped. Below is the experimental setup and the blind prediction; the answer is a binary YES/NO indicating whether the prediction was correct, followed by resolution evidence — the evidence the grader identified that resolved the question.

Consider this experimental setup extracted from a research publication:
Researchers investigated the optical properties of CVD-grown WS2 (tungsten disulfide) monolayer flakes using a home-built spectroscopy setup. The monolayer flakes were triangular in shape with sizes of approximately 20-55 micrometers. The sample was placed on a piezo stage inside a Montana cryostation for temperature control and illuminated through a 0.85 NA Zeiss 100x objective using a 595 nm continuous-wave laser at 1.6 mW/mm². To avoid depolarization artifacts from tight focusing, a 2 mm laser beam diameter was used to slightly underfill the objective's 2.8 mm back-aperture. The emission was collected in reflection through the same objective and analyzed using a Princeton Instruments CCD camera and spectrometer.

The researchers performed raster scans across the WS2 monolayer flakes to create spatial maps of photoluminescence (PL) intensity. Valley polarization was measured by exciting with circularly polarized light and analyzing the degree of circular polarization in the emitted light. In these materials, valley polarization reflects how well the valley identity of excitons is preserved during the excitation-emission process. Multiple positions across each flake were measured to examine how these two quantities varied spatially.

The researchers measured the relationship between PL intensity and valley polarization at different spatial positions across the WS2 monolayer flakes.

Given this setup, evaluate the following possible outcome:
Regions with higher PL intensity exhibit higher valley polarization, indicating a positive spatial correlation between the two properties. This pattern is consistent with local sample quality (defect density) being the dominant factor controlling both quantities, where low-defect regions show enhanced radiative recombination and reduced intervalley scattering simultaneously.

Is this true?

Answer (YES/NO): NO